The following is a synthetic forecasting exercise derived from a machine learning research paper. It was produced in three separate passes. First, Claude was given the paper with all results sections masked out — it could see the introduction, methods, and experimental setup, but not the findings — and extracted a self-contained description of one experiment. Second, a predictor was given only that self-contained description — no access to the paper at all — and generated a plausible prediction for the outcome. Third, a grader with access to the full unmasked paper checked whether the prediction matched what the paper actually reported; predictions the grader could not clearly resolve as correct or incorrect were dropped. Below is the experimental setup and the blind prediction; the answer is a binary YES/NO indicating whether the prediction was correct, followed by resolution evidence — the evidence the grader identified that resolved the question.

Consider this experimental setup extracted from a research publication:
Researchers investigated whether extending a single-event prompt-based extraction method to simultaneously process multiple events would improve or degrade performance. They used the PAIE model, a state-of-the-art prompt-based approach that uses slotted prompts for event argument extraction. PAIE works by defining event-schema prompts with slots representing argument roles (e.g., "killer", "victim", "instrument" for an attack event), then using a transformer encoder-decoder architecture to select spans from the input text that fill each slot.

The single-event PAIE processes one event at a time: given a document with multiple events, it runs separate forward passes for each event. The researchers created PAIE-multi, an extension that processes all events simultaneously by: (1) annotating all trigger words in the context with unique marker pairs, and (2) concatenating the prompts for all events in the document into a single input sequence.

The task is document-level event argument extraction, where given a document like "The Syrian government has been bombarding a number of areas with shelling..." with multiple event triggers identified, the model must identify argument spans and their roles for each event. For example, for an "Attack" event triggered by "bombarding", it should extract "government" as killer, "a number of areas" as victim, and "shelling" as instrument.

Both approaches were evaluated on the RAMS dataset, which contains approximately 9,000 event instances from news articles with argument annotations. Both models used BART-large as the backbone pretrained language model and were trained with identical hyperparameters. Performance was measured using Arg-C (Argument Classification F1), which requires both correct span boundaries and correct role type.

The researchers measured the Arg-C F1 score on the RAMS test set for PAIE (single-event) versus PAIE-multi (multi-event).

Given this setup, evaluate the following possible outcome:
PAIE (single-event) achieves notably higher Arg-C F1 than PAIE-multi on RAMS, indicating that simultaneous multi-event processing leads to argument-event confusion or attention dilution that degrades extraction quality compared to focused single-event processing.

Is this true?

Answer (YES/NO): YES